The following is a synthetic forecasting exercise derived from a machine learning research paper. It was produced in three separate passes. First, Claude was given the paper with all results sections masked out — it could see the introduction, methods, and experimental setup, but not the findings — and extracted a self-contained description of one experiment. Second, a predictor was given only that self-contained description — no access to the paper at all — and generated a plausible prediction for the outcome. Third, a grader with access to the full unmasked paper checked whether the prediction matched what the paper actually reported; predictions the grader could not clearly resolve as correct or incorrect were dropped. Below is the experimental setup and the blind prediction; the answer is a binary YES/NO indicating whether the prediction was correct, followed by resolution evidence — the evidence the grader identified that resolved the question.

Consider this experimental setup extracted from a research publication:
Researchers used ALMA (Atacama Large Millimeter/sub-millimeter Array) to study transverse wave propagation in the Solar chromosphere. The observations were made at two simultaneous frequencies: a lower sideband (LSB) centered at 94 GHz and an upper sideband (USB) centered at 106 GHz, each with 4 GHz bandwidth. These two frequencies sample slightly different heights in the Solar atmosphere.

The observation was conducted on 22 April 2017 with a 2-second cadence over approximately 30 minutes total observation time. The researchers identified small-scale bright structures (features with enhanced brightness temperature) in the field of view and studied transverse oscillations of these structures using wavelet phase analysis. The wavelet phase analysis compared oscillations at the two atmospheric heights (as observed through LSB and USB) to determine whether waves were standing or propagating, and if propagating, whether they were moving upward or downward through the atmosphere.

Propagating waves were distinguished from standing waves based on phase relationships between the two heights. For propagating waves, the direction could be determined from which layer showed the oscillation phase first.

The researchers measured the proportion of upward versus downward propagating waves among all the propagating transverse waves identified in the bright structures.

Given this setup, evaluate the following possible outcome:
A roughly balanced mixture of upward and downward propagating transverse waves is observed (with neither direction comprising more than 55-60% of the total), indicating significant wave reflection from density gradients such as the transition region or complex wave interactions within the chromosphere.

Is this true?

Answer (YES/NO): YES